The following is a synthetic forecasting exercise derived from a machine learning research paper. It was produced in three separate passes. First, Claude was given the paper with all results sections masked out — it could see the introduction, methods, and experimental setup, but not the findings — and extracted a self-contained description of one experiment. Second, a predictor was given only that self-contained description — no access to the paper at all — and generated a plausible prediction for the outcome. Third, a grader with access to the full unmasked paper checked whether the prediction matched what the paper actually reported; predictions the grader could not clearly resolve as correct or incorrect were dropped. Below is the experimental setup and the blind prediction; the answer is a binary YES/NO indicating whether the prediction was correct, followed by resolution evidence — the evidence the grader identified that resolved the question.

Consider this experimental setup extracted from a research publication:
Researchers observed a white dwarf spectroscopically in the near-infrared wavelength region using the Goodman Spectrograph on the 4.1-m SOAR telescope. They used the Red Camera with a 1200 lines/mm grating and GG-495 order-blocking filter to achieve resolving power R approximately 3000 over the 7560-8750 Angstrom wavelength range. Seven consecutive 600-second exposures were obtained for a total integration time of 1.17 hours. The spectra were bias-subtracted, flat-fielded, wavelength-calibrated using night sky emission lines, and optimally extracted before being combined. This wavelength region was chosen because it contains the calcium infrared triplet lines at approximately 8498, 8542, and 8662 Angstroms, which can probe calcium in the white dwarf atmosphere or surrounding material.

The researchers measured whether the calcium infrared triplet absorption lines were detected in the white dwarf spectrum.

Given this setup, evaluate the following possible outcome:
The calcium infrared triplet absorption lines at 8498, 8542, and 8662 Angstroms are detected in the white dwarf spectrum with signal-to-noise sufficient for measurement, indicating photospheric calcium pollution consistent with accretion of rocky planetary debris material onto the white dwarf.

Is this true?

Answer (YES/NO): NO